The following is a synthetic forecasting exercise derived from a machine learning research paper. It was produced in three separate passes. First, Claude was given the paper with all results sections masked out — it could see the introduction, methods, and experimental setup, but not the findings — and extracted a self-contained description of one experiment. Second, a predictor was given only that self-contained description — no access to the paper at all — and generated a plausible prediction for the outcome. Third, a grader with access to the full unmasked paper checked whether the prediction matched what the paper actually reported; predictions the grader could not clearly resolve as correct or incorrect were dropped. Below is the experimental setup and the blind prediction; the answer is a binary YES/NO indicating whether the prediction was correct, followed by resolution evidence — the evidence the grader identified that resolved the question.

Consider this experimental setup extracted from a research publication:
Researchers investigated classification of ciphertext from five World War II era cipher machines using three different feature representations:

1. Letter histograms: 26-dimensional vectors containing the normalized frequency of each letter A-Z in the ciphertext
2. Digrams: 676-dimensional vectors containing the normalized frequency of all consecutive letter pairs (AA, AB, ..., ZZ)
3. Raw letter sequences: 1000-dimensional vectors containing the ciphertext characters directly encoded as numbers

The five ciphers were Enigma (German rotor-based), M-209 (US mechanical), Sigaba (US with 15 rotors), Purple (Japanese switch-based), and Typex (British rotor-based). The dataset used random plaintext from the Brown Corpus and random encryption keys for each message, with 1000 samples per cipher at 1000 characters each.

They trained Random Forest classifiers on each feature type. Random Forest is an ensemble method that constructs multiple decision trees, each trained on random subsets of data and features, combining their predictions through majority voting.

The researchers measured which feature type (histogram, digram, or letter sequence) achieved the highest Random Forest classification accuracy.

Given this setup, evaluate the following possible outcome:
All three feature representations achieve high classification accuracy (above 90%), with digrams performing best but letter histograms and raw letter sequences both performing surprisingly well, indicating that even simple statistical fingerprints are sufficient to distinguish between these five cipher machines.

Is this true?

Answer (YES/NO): NO